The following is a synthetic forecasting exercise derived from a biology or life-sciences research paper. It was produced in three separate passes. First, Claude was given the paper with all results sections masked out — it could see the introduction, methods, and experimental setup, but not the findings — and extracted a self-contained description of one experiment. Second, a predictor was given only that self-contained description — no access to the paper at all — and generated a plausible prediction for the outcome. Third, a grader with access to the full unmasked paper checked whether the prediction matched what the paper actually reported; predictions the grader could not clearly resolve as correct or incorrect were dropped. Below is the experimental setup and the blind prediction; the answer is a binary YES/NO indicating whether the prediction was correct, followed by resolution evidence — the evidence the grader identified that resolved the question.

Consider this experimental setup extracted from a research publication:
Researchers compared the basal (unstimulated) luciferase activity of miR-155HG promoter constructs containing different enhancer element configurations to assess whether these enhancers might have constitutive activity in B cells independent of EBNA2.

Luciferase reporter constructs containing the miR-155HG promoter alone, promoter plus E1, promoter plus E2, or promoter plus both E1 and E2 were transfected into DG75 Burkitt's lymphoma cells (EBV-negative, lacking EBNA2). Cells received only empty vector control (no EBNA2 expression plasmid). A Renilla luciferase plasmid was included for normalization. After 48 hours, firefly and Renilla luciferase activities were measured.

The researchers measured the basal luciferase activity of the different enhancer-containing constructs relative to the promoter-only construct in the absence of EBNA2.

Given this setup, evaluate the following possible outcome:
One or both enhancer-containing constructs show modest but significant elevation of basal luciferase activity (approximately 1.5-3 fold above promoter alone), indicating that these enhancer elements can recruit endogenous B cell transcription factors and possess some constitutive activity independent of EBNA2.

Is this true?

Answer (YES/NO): YES